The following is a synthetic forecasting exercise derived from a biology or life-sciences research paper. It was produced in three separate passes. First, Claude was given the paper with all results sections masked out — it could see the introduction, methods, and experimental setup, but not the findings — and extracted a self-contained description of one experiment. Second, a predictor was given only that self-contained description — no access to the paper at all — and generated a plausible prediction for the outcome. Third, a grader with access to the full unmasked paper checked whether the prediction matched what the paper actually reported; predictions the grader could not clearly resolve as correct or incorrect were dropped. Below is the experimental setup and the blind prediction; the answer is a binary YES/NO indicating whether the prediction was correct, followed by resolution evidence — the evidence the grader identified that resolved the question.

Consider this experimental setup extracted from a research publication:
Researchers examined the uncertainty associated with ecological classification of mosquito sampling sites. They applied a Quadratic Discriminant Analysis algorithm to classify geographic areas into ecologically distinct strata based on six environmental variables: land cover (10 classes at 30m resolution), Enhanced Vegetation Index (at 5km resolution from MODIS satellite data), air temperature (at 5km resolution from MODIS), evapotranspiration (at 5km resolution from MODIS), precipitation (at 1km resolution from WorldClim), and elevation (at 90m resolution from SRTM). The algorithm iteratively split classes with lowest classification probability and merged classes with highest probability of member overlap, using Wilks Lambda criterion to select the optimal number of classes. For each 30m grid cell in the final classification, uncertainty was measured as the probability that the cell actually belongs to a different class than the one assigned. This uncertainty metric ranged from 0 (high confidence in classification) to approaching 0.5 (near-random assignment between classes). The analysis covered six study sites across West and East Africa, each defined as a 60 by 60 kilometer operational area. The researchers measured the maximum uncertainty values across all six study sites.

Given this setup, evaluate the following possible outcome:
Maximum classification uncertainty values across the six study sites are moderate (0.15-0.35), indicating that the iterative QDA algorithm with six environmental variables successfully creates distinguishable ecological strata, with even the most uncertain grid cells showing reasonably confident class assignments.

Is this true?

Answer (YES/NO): NO